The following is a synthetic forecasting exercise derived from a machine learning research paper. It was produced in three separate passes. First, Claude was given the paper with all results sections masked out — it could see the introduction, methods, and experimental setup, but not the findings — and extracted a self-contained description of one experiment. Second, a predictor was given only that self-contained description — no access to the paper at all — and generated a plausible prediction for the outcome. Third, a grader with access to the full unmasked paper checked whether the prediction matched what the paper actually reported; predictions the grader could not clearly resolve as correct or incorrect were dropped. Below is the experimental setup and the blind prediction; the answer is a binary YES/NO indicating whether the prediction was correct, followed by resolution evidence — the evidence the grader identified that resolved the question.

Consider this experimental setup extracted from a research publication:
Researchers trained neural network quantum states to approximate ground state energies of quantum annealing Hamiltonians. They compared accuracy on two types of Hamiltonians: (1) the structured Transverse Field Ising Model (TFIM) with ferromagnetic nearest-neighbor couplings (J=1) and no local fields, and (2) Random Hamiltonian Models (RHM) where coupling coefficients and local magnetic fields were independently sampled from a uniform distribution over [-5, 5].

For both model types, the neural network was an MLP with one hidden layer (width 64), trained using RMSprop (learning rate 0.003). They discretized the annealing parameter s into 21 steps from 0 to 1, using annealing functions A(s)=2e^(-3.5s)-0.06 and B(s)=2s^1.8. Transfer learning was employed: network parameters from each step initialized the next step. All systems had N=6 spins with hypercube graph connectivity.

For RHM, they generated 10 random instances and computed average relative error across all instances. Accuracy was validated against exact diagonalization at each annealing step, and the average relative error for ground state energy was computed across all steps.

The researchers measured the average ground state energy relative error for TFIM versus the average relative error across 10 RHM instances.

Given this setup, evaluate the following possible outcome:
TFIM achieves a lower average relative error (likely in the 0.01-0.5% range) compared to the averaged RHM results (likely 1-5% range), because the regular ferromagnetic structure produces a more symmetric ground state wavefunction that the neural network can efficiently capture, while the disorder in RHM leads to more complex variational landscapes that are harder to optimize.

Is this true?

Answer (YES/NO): NO